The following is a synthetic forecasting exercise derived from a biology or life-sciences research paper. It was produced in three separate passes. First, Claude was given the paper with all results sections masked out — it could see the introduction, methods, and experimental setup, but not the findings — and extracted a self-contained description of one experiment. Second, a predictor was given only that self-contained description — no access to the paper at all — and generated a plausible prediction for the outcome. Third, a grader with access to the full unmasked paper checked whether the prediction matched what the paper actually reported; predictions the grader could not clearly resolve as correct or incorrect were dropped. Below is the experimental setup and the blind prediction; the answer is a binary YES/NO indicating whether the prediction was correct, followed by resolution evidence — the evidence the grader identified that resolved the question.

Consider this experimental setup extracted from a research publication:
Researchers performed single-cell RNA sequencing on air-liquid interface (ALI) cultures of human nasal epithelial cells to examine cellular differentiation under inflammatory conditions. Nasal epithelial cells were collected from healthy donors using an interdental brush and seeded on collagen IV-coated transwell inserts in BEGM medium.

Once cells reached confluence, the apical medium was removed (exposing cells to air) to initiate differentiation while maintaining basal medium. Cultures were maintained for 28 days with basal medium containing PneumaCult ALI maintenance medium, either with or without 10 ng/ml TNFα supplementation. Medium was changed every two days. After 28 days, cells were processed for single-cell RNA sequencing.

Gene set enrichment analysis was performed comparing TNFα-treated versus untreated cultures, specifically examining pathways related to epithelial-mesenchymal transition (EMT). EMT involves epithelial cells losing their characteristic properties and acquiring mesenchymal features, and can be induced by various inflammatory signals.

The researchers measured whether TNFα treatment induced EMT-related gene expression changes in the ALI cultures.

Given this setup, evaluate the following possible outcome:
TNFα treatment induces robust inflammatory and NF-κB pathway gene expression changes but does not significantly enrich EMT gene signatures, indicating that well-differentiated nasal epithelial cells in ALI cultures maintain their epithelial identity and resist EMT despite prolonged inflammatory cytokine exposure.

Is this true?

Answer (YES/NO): NO